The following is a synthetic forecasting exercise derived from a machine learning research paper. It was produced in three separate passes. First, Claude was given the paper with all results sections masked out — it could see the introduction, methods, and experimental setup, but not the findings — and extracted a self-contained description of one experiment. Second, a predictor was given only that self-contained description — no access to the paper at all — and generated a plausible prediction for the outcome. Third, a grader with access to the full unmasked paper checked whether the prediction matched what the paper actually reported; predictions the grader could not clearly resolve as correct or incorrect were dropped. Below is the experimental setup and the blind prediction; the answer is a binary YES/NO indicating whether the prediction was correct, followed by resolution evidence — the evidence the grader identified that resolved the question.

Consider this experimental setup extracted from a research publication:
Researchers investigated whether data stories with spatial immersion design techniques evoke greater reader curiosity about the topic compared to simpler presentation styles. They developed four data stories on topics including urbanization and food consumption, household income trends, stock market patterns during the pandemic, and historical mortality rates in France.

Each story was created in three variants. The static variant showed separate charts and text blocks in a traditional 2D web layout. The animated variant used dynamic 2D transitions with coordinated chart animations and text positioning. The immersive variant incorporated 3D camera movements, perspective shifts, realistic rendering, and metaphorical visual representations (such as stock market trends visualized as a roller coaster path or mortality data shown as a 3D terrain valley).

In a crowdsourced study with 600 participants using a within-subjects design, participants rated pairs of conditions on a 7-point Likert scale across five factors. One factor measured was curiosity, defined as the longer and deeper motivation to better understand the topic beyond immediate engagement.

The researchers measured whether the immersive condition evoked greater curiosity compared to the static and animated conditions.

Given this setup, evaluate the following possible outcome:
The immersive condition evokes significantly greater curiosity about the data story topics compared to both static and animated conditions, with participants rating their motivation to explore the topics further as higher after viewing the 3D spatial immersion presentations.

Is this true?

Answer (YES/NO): NO